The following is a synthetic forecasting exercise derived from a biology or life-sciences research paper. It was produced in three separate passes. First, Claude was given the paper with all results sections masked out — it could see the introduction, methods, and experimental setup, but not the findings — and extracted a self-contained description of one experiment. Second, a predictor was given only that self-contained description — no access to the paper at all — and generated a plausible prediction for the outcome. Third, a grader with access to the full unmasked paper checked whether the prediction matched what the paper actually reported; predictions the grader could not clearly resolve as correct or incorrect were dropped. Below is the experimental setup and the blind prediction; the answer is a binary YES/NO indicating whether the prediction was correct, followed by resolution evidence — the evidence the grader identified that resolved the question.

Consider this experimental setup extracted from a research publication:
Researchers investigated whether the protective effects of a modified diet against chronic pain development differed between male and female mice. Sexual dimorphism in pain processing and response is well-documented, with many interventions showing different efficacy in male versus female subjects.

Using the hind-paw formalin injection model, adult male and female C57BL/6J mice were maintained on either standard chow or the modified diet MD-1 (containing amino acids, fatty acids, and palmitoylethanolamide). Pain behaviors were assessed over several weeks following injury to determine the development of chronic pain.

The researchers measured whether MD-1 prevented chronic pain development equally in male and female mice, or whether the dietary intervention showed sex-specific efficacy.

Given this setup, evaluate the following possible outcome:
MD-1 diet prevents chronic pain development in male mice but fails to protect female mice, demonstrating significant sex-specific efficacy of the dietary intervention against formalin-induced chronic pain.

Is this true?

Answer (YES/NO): NO